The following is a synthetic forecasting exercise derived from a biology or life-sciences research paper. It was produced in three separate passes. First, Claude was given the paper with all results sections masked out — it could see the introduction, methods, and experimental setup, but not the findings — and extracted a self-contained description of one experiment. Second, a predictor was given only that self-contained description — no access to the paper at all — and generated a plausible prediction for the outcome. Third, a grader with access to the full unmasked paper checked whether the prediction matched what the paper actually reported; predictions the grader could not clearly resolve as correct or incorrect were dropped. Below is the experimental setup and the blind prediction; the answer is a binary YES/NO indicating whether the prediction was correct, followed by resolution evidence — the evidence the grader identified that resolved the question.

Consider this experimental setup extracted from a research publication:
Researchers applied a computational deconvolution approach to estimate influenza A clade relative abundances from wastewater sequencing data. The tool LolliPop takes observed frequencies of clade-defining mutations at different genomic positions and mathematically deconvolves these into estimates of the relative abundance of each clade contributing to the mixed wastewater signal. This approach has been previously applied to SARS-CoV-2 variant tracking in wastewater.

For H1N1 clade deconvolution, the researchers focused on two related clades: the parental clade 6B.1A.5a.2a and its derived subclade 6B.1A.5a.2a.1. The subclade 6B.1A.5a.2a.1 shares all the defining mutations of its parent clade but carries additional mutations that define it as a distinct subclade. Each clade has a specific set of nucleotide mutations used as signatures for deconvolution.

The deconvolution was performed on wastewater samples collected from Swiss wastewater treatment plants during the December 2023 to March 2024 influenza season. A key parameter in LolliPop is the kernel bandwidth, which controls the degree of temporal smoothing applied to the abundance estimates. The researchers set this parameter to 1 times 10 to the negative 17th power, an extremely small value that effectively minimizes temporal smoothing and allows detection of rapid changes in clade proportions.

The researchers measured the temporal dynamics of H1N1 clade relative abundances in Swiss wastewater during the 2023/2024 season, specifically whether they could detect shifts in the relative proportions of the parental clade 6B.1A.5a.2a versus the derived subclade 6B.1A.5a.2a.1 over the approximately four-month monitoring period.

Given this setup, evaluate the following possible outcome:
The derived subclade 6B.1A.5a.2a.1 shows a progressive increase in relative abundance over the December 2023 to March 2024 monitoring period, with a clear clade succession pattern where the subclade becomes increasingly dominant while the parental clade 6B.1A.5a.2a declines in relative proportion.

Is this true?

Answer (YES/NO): NO